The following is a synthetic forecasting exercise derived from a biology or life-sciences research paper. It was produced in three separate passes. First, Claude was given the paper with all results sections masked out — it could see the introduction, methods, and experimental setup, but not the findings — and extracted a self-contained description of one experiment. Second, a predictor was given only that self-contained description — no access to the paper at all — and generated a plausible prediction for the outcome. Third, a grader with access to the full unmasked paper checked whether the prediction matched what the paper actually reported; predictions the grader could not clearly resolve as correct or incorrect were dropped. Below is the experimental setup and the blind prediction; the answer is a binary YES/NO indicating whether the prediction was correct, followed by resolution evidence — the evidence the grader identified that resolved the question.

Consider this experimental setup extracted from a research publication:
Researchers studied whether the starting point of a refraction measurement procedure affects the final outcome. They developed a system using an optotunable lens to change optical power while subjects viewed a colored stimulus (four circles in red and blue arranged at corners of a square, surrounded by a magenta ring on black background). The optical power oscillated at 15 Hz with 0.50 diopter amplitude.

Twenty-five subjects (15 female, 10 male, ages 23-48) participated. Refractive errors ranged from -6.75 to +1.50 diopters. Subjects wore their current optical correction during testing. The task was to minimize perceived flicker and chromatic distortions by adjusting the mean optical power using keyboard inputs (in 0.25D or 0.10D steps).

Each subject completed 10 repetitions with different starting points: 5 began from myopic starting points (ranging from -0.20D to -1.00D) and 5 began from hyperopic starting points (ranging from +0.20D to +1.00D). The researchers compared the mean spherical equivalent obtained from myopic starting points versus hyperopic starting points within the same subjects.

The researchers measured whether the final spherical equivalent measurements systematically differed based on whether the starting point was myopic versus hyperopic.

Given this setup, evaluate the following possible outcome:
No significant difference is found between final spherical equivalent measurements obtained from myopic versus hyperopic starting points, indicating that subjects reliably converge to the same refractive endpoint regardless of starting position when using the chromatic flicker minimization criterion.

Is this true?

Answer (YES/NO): NO